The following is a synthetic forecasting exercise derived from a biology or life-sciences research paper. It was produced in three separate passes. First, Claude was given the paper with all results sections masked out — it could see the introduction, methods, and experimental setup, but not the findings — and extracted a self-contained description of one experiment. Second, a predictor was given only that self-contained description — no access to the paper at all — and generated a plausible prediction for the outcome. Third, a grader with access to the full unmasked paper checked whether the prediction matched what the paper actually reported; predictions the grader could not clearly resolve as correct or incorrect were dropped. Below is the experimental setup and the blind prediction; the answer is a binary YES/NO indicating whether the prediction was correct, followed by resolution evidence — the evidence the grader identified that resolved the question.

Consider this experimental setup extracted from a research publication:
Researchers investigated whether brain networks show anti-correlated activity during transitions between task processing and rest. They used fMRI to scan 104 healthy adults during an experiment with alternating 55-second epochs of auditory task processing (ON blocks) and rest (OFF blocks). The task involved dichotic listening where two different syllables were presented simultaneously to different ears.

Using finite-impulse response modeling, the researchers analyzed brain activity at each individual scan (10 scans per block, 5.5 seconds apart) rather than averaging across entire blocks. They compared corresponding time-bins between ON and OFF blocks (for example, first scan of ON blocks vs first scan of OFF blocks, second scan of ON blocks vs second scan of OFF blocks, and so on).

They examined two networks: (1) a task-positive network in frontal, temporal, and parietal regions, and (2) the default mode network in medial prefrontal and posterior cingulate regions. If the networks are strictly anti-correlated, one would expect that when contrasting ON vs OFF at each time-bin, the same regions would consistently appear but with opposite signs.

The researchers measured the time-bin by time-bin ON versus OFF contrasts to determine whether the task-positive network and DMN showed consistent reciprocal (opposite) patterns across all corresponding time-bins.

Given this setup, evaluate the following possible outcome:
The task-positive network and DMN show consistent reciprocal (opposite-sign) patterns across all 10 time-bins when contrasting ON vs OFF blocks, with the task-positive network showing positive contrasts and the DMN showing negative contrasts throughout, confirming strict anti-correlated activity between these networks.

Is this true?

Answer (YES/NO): NO